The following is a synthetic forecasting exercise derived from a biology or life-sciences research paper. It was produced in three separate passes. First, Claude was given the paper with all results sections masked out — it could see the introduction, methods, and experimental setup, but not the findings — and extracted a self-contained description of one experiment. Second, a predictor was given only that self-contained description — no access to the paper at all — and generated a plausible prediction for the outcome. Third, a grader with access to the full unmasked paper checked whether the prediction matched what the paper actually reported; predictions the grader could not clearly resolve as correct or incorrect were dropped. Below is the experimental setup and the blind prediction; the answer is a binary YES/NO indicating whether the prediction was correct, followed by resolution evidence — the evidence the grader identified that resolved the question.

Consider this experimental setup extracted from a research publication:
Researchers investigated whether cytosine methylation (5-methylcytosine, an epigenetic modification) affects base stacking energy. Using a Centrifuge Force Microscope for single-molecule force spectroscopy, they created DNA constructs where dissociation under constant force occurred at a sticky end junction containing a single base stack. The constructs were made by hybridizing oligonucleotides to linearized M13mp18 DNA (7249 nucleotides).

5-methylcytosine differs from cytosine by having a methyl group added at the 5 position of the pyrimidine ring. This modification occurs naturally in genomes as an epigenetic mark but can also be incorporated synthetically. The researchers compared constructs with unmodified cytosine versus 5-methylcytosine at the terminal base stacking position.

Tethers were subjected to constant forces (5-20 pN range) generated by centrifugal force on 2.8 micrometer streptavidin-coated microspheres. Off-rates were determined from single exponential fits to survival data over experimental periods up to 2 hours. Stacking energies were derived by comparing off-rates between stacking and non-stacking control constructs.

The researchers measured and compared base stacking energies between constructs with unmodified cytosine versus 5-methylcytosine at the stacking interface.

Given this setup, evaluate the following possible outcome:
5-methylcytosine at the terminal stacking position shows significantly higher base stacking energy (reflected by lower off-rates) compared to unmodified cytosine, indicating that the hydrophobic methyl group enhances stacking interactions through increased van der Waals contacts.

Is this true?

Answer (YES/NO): NO